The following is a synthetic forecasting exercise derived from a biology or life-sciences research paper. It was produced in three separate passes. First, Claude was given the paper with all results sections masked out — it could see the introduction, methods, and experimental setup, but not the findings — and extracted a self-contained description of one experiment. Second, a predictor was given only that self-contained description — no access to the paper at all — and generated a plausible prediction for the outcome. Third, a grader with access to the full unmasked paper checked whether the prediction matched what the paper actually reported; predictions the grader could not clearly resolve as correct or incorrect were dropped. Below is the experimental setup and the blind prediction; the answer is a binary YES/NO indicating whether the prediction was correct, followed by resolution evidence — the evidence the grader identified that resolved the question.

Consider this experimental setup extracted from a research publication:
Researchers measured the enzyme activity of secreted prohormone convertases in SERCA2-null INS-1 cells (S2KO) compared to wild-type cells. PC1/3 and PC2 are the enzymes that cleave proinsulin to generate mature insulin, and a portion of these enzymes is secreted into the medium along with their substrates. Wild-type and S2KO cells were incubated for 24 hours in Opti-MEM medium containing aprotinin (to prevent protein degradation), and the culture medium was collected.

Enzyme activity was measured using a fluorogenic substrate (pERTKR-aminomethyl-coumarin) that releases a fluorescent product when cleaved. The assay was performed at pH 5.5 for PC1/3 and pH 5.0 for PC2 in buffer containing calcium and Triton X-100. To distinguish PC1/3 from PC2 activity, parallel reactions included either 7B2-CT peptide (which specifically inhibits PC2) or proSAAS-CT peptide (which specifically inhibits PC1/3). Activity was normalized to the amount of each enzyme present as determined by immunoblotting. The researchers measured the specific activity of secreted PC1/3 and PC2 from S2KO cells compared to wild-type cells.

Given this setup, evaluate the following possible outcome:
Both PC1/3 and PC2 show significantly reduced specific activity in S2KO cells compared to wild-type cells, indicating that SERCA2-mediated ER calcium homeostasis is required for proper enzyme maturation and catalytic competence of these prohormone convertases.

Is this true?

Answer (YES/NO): YES